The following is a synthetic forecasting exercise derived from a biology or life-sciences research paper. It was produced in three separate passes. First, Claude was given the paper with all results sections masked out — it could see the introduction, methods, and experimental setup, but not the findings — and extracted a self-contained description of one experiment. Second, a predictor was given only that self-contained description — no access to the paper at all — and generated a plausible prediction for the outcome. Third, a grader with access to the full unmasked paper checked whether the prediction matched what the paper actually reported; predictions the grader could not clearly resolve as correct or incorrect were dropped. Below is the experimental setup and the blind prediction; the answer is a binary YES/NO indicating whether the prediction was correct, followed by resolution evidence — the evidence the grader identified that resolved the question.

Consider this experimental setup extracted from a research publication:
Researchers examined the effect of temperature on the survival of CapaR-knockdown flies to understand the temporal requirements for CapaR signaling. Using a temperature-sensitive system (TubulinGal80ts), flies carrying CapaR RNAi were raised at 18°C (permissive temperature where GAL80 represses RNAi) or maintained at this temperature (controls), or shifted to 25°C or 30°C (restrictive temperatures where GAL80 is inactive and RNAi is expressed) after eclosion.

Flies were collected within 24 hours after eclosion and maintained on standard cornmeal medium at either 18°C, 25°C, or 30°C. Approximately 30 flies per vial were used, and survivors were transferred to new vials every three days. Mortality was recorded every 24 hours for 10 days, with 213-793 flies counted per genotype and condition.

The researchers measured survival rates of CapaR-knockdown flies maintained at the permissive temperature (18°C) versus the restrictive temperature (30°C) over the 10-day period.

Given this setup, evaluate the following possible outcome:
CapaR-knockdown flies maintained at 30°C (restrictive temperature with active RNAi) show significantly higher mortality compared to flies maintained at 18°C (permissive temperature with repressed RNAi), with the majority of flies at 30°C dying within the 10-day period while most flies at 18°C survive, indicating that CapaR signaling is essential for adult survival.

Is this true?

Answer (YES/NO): NO